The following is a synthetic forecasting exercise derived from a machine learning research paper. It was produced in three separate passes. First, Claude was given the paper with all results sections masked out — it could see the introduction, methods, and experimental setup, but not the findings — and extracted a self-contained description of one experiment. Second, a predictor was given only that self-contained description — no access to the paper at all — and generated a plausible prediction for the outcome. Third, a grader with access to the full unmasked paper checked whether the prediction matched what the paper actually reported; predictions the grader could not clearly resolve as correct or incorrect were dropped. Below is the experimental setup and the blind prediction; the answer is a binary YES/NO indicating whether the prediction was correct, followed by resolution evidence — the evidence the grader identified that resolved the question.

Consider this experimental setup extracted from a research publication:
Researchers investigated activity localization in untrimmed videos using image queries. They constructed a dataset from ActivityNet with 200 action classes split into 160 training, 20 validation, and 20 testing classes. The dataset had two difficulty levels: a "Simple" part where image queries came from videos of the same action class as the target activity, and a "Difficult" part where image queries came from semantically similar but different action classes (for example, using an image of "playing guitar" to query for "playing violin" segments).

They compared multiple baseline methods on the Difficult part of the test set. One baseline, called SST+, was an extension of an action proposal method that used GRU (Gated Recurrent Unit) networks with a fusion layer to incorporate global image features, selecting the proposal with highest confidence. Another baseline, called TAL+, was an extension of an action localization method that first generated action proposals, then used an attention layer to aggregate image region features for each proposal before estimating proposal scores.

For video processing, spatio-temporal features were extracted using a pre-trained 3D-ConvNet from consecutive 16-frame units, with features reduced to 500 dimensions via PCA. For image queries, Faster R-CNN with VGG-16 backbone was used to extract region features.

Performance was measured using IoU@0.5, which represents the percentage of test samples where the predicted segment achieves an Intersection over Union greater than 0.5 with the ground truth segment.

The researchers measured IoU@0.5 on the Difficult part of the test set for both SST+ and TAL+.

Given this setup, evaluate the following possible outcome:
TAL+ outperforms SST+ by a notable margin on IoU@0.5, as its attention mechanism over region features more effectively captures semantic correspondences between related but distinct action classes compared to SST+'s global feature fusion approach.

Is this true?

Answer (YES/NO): YES